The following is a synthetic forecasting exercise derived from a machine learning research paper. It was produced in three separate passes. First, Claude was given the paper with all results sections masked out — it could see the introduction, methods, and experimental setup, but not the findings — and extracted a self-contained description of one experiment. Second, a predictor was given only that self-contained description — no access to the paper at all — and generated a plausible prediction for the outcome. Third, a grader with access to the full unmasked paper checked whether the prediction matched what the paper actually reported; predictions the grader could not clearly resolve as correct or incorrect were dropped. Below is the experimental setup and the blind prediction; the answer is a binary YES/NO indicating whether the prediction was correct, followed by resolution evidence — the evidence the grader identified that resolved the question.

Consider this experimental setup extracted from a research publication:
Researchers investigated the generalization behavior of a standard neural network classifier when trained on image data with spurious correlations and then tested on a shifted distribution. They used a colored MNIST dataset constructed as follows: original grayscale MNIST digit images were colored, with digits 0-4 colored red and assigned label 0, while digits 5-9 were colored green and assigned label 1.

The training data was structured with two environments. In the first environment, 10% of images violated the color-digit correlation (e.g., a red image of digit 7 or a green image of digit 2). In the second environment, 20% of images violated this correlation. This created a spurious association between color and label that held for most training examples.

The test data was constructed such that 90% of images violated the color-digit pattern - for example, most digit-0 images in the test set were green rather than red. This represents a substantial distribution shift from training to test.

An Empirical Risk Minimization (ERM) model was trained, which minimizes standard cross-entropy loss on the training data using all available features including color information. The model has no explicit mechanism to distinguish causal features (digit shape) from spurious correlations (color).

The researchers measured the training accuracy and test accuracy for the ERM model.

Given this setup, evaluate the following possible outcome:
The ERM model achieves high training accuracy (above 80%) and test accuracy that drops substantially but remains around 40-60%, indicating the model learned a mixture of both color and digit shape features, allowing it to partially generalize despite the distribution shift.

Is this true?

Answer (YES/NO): NO